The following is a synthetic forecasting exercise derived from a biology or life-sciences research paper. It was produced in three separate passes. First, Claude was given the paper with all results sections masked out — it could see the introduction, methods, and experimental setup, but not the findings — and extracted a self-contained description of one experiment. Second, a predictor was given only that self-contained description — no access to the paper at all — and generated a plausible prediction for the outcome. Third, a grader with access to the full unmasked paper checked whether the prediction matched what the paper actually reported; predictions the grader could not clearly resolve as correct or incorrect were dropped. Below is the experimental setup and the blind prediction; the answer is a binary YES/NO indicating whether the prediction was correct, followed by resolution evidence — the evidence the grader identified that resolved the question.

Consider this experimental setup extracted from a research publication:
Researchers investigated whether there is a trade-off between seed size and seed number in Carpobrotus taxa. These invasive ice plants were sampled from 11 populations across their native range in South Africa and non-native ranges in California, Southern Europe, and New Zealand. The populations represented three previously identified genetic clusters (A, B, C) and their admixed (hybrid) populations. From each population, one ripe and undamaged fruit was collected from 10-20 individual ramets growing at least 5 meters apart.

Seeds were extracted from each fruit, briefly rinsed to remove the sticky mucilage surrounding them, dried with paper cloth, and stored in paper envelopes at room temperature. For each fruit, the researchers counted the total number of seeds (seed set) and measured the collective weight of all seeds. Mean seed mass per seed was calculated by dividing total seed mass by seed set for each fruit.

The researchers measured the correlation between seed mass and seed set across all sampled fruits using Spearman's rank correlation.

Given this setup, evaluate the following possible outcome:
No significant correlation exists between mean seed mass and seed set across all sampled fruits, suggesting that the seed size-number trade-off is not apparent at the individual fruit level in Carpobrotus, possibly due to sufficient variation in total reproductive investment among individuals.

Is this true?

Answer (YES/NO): NO